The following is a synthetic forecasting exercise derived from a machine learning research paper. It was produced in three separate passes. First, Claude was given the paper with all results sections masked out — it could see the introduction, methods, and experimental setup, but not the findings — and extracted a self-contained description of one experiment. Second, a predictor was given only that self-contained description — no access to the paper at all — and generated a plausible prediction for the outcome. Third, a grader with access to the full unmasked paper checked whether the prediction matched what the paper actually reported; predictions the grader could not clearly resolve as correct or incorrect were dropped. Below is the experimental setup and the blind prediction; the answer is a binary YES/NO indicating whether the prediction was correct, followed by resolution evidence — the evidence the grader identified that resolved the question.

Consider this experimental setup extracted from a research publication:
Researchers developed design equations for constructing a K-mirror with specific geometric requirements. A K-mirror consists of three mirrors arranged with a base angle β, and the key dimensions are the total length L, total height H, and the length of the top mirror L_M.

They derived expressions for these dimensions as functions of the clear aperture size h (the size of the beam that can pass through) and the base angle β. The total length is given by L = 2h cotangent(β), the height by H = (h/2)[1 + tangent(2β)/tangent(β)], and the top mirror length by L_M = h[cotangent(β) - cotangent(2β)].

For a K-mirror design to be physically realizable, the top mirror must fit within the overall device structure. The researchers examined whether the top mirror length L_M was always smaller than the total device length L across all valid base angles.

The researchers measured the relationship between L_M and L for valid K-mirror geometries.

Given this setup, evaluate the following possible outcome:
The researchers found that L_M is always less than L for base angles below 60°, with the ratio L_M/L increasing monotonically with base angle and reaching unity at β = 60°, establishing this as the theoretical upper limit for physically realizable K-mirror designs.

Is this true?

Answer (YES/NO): NO